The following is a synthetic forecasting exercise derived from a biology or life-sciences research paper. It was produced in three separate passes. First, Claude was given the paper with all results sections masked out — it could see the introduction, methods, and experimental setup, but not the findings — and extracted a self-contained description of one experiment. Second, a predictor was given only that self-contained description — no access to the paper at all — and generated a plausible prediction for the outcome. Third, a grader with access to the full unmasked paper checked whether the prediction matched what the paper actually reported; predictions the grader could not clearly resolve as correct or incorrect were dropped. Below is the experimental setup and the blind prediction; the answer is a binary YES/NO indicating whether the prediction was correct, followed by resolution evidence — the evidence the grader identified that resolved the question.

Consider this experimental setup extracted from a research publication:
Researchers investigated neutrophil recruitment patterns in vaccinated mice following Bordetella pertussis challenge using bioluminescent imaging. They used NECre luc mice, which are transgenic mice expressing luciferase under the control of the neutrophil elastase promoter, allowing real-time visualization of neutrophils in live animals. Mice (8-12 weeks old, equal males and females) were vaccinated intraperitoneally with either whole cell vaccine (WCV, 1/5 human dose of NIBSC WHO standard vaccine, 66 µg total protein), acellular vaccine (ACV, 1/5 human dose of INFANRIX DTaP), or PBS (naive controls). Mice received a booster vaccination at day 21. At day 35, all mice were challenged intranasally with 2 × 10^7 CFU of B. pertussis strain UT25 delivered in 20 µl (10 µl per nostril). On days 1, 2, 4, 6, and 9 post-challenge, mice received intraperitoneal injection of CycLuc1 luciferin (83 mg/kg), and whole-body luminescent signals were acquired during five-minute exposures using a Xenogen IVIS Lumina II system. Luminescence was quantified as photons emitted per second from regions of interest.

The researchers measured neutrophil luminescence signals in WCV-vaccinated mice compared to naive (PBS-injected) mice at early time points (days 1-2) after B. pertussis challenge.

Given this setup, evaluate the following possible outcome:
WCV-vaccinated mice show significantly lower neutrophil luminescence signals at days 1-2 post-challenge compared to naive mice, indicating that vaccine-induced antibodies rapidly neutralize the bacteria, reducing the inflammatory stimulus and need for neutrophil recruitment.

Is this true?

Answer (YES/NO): NO